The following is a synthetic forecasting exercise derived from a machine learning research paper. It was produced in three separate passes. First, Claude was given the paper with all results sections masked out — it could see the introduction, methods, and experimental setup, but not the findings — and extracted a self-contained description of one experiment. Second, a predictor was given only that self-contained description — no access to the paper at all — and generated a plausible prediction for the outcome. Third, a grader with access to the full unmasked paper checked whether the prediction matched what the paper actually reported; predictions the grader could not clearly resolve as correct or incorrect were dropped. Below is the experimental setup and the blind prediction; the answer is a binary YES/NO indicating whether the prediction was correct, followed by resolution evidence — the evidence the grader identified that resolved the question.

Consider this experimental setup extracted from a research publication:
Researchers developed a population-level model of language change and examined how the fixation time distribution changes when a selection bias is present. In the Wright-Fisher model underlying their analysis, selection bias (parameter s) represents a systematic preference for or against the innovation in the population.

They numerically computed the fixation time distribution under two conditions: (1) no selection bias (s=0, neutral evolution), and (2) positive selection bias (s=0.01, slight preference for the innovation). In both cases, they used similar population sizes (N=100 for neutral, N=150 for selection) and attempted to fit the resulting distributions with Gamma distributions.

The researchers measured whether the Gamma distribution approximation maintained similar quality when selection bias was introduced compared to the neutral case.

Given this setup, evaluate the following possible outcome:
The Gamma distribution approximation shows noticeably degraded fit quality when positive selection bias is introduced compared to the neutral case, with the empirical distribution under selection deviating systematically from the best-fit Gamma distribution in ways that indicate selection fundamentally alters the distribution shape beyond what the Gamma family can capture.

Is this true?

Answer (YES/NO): NO